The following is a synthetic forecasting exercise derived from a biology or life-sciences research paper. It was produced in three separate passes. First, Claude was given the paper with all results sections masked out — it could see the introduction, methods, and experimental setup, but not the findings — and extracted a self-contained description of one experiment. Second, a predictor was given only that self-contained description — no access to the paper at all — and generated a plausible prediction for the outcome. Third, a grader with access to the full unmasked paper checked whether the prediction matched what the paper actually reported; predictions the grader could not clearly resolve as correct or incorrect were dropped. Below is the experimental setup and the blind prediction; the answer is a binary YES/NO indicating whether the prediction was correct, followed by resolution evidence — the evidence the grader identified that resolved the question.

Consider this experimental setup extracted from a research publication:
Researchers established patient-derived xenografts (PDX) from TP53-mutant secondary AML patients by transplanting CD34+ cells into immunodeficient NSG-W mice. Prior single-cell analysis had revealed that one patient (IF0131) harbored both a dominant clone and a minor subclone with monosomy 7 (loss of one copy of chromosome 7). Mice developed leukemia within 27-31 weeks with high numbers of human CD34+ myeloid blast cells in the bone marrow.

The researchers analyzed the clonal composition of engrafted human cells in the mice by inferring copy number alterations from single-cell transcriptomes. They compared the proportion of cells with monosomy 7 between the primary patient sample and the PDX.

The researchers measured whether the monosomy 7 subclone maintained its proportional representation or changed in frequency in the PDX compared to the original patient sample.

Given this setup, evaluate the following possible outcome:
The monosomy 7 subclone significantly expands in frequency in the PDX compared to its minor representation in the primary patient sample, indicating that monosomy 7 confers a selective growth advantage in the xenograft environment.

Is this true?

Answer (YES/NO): YES